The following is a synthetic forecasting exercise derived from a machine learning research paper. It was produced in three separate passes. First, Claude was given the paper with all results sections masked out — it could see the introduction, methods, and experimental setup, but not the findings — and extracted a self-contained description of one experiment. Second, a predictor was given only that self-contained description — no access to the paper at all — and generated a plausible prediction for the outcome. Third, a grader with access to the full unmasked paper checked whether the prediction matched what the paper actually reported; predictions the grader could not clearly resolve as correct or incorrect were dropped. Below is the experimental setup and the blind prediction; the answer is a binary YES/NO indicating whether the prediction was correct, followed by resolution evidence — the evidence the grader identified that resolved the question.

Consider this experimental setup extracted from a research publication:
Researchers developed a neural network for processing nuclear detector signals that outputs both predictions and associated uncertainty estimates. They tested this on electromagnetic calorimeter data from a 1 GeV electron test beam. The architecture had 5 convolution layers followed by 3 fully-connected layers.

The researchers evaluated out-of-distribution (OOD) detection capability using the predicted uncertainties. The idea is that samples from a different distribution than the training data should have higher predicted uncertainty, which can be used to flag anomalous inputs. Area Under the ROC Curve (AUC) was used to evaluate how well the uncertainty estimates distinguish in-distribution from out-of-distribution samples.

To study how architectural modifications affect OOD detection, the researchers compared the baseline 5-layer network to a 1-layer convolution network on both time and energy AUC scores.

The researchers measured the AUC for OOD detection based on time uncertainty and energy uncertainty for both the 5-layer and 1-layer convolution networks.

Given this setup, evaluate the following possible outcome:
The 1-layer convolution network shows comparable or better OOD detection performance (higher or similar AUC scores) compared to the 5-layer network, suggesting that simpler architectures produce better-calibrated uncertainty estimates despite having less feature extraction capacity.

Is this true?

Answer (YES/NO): NO